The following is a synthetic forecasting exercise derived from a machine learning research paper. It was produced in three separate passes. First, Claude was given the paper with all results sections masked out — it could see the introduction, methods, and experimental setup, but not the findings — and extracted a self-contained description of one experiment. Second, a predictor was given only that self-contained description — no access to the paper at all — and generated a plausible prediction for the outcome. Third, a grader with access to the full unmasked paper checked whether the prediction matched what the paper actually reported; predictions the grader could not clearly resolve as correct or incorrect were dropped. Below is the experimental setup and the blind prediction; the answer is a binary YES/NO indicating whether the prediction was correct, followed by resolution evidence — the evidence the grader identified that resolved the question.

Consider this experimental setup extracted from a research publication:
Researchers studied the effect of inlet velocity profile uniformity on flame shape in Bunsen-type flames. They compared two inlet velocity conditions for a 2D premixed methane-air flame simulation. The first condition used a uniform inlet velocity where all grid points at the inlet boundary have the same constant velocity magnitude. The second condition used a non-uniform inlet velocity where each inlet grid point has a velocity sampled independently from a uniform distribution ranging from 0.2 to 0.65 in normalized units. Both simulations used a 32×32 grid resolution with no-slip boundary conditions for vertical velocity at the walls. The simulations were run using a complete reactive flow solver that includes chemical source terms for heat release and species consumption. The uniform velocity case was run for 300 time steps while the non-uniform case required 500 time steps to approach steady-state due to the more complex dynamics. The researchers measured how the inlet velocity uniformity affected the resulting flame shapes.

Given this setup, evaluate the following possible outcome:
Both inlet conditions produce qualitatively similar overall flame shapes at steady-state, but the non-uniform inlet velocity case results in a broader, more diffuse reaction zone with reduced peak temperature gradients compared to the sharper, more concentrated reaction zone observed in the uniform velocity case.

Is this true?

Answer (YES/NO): NO